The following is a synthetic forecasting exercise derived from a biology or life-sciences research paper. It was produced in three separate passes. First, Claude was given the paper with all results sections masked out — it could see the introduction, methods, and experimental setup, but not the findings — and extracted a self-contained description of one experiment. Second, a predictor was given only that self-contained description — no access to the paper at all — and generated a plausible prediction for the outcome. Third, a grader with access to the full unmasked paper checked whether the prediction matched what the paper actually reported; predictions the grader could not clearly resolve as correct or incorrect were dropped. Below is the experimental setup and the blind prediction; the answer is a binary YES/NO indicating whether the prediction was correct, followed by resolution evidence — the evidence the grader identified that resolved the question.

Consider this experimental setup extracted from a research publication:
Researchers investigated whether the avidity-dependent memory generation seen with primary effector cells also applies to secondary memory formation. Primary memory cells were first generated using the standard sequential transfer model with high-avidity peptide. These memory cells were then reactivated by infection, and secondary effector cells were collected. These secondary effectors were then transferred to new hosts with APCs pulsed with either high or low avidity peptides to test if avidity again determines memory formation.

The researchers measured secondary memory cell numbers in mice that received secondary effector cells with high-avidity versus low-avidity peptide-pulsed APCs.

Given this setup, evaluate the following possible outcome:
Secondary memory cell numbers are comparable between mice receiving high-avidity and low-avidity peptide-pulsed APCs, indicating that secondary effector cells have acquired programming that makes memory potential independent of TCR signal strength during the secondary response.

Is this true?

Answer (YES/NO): NO